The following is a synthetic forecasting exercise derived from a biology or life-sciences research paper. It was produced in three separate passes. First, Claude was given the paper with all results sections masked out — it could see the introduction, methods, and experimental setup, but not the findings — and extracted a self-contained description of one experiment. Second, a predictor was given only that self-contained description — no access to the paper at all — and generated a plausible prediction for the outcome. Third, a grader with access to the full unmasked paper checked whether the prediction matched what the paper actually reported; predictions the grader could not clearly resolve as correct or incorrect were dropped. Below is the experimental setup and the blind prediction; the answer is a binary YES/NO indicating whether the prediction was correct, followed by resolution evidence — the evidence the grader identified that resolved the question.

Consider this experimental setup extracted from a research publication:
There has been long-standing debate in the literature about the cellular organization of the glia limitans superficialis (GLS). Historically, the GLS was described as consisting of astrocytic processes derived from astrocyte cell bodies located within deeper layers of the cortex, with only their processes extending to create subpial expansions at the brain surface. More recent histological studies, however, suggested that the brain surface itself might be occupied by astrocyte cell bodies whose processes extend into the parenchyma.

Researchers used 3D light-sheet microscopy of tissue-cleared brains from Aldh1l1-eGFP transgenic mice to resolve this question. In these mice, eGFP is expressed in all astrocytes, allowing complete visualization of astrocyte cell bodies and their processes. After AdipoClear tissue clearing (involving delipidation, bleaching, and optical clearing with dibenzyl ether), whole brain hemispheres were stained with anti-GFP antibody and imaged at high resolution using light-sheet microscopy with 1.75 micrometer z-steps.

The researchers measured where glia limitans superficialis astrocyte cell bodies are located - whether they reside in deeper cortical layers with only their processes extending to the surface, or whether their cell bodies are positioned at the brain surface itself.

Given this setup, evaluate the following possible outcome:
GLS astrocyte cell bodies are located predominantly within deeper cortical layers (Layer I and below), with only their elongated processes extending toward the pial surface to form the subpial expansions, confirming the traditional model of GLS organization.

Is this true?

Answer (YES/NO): NO